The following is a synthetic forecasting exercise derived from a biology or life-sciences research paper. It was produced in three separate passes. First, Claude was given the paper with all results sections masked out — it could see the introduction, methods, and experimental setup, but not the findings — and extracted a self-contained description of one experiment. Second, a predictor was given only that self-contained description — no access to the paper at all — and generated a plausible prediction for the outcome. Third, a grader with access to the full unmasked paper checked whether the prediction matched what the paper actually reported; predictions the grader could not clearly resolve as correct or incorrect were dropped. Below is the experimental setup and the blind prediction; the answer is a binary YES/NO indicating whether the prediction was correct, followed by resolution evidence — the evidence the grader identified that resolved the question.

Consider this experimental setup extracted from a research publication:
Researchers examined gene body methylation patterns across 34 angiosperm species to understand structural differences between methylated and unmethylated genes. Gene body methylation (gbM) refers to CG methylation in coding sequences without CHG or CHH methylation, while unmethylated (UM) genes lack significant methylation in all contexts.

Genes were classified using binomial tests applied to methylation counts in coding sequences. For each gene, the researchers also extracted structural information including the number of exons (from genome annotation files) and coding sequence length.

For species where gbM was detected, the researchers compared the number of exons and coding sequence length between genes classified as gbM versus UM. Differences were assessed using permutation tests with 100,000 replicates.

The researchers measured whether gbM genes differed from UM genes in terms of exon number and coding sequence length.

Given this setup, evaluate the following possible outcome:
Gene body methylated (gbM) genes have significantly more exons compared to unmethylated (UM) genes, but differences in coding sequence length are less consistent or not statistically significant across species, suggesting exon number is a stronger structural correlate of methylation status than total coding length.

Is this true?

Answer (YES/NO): NO